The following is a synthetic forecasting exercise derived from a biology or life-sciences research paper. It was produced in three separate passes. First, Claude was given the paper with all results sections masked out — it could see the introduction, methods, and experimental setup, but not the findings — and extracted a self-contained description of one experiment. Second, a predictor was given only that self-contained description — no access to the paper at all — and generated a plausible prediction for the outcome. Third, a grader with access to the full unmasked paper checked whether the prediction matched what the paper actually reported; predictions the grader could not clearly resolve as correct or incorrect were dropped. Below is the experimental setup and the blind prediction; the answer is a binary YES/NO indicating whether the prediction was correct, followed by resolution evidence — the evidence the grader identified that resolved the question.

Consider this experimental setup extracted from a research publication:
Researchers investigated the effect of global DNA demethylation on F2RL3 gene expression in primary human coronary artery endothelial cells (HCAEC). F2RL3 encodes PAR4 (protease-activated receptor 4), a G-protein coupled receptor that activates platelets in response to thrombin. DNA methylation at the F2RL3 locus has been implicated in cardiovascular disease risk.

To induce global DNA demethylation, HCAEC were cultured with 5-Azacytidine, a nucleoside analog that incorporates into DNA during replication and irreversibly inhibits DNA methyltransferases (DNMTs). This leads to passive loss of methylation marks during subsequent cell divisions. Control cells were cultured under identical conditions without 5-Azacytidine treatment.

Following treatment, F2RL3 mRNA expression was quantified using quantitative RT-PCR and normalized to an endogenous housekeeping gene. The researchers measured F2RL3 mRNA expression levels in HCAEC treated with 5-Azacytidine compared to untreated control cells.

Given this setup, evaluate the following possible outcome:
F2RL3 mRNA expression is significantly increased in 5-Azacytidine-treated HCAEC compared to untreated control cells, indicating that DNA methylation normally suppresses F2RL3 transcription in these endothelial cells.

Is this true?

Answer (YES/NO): YES